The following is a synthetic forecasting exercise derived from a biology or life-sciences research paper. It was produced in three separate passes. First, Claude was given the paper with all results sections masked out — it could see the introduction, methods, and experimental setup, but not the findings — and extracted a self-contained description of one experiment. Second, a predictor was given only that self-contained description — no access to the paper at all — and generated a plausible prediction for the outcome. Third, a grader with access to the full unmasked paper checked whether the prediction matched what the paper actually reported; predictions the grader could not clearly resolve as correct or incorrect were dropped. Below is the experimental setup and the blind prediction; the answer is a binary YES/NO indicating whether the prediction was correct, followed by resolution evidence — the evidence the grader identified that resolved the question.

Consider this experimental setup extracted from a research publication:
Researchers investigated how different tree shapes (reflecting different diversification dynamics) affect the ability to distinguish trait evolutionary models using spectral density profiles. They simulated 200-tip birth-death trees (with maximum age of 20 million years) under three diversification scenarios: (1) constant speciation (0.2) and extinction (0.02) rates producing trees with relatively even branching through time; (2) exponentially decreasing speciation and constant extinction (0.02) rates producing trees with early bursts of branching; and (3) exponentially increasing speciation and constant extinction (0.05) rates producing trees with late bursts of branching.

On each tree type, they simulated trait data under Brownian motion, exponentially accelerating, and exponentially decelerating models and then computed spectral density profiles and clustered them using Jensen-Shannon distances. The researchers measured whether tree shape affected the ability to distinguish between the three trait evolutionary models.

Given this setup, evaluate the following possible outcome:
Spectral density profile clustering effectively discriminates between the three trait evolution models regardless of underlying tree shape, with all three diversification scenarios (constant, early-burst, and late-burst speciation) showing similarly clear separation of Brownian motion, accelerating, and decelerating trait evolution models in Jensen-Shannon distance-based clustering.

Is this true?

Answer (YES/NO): NO